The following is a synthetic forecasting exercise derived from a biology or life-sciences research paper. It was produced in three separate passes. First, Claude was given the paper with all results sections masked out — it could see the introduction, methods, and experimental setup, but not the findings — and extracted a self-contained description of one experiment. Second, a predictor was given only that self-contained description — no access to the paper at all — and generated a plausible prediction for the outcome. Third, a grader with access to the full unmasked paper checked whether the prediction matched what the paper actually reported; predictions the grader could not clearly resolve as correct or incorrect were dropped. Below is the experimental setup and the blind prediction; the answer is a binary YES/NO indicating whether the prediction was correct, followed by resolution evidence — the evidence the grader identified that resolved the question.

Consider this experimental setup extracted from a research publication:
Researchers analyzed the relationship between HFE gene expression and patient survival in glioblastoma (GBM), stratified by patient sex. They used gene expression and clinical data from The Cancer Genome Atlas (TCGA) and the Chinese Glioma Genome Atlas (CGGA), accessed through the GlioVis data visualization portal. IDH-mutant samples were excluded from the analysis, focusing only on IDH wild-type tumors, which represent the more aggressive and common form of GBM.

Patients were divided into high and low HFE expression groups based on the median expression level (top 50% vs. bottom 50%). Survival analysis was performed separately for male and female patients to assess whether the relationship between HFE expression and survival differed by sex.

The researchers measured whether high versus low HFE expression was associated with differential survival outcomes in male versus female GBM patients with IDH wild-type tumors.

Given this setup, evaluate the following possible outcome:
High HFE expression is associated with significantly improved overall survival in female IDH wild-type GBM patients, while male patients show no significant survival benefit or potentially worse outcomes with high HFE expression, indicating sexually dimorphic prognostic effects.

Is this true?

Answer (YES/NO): NO